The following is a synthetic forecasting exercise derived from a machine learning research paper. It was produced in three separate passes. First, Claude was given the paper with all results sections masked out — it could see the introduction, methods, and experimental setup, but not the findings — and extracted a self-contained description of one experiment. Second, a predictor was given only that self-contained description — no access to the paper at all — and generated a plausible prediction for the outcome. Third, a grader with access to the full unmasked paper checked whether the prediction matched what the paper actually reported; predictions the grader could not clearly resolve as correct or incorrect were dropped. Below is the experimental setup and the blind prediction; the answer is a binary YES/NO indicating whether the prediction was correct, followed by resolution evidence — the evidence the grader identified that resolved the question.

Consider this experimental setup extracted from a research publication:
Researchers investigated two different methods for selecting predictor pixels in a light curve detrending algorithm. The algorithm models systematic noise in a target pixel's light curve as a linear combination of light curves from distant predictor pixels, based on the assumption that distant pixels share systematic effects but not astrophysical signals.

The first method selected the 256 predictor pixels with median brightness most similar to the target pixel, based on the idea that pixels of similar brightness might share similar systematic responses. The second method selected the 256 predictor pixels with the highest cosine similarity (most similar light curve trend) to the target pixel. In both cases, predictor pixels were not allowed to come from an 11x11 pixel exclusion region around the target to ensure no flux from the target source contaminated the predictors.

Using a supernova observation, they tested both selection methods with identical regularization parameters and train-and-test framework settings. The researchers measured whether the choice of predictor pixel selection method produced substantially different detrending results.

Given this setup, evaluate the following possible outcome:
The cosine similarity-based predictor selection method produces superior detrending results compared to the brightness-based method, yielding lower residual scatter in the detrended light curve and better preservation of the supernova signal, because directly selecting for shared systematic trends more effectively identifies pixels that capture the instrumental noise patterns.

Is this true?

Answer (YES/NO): NO